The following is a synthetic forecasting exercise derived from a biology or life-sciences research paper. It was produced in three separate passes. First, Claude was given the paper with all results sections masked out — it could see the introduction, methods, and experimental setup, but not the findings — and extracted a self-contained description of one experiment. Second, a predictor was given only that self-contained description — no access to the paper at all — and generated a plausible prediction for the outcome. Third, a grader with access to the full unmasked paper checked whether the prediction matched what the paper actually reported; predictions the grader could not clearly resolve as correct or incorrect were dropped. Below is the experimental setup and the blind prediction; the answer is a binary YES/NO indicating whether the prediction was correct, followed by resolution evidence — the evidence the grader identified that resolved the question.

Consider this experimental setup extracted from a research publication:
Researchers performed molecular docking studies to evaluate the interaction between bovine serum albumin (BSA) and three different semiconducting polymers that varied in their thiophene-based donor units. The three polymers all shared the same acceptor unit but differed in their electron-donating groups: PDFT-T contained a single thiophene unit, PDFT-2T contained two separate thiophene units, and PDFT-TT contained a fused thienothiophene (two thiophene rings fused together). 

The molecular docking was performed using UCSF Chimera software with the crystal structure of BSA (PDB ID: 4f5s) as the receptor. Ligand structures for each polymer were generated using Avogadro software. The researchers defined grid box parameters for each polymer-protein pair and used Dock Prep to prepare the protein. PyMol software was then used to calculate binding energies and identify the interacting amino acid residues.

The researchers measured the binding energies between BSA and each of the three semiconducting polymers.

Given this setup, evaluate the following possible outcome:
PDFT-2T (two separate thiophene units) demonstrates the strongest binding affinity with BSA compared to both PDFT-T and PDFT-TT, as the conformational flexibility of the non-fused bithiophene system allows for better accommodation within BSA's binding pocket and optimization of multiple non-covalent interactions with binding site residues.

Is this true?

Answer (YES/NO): NO